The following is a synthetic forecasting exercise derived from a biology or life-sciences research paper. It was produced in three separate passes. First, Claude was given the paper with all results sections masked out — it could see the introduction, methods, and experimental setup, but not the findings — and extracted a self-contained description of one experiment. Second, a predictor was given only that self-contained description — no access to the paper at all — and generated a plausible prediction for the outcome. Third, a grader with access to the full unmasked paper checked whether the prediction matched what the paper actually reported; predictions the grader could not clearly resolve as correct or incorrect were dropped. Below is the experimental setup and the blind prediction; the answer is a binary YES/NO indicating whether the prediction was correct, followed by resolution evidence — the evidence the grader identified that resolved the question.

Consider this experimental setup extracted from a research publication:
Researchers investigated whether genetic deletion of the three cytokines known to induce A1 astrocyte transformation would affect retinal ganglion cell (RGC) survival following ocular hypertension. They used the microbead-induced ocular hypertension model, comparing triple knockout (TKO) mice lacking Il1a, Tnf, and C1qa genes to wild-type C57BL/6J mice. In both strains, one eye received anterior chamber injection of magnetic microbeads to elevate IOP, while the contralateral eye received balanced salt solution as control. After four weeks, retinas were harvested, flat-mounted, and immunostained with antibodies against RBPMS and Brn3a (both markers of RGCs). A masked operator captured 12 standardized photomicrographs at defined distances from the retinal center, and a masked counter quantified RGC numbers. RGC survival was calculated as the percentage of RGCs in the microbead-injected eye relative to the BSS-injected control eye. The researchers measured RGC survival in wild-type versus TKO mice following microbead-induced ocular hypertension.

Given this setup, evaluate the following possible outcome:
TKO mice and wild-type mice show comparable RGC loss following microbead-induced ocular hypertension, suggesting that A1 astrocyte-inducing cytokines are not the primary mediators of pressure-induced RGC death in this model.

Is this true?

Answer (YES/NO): NO